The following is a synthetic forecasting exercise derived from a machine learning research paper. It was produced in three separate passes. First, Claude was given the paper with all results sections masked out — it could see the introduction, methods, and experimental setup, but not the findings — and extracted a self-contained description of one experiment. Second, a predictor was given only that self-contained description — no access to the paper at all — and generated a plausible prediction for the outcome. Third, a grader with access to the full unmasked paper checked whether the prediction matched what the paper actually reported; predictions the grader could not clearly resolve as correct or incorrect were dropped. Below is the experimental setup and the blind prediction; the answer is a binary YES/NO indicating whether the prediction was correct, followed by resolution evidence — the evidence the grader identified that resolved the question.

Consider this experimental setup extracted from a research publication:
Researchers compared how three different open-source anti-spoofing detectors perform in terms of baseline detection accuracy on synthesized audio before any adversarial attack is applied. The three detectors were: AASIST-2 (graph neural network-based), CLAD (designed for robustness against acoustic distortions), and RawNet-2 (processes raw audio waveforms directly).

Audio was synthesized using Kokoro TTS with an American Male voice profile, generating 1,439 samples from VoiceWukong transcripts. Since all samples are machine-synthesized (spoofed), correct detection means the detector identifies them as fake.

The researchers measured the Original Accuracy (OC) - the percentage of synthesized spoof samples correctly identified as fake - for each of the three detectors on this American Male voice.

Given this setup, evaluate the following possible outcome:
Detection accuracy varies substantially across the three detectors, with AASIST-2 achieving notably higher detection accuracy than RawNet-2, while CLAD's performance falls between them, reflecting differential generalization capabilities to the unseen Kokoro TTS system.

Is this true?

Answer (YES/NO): NO